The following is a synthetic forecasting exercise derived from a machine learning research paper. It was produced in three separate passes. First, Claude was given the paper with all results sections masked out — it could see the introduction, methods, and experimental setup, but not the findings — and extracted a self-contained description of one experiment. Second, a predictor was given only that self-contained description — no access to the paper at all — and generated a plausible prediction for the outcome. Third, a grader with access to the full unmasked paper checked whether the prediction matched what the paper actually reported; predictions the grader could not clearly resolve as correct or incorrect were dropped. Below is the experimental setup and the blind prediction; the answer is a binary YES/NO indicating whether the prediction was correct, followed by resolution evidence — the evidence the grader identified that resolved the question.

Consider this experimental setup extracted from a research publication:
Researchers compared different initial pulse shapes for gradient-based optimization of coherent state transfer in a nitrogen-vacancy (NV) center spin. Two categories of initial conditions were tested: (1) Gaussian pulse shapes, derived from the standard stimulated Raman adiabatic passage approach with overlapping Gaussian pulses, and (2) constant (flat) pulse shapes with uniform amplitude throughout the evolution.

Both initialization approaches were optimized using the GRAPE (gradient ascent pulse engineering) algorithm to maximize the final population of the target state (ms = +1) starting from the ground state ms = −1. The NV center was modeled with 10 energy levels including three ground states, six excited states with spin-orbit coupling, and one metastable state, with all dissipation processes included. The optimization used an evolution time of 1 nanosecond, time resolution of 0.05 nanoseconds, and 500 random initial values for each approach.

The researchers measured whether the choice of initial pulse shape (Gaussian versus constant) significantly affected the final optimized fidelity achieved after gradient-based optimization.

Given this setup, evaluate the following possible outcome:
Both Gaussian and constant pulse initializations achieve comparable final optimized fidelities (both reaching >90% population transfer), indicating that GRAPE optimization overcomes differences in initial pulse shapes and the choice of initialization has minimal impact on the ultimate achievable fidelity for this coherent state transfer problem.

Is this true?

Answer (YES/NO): YES